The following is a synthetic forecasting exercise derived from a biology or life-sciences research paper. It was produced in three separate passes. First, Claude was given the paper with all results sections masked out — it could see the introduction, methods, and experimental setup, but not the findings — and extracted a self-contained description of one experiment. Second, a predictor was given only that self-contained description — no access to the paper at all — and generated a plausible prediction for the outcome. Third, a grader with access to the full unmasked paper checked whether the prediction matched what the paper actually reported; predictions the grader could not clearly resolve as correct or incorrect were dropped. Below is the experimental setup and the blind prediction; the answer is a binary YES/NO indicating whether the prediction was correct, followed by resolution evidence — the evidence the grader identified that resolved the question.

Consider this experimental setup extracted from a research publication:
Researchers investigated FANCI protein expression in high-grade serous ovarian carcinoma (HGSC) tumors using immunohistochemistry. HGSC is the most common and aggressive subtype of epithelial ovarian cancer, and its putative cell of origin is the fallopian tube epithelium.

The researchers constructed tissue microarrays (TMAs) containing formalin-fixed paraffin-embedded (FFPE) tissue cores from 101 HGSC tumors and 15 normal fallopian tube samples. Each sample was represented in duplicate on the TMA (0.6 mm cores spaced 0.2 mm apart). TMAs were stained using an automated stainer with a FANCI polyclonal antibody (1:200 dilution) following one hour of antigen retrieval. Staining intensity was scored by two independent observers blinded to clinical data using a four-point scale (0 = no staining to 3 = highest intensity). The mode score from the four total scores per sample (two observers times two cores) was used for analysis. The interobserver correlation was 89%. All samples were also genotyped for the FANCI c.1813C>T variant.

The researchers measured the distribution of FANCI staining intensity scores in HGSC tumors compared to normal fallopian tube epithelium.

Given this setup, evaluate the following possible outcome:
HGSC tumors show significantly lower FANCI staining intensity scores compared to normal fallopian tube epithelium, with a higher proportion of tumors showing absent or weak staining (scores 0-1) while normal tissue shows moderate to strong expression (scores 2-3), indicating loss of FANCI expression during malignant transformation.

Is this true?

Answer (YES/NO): NO